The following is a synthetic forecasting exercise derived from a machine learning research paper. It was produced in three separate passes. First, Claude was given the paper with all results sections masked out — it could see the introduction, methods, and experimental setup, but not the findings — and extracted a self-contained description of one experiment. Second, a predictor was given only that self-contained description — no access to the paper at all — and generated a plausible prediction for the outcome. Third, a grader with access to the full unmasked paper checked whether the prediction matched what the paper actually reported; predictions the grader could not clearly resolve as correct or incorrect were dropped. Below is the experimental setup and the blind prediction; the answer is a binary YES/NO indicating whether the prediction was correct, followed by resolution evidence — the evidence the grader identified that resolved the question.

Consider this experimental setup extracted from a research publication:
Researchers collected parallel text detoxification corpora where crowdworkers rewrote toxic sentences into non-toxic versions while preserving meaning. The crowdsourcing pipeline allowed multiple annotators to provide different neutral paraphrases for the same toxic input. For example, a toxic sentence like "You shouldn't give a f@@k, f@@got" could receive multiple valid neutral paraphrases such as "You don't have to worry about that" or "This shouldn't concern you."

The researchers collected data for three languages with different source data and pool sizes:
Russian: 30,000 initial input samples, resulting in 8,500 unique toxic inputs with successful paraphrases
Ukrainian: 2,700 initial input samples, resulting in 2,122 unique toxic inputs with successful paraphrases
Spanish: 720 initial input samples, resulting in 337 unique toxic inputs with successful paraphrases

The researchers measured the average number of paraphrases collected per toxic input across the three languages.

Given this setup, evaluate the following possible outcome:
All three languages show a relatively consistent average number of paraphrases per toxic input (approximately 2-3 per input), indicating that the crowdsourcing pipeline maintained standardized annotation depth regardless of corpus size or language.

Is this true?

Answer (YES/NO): NO